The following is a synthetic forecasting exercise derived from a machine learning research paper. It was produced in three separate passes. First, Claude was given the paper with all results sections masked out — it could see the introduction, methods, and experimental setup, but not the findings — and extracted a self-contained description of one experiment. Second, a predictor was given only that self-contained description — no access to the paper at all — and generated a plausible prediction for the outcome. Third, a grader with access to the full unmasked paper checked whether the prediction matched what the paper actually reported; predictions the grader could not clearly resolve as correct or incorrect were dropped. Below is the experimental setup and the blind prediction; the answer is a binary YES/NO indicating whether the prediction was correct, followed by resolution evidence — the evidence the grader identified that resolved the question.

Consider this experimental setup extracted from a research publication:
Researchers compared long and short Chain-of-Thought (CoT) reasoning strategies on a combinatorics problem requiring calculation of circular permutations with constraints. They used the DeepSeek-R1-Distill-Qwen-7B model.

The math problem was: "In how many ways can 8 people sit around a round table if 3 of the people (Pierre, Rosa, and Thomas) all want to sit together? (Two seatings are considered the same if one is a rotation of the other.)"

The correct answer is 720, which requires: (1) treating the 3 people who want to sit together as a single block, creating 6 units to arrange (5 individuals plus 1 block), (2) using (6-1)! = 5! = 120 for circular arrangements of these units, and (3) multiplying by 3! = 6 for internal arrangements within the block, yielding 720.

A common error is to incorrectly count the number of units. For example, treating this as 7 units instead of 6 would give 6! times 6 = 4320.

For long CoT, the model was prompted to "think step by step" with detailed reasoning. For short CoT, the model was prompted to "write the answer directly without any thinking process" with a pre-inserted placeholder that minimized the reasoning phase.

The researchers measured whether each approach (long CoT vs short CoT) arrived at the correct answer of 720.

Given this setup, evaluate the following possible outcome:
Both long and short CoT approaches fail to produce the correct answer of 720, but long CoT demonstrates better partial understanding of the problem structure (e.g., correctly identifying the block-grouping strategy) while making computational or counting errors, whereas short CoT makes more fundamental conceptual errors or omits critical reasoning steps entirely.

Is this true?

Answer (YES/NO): NO